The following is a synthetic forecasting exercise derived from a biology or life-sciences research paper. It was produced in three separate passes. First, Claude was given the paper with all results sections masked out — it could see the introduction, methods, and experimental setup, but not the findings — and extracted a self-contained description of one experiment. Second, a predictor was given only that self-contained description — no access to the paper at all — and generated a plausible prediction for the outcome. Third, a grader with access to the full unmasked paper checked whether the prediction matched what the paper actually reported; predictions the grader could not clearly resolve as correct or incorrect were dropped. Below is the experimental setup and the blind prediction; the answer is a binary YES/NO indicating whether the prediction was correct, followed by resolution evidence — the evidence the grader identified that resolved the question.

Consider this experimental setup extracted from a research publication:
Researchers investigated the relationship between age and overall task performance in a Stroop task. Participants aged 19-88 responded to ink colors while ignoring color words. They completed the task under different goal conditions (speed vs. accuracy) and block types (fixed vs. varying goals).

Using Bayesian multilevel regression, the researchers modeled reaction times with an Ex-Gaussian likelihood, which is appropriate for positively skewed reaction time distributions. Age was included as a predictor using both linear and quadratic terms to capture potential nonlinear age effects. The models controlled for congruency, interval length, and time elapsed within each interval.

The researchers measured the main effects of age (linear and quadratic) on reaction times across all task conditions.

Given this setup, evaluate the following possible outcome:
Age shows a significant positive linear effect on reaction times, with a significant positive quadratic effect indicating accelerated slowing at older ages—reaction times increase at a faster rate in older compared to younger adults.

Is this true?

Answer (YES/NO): NO